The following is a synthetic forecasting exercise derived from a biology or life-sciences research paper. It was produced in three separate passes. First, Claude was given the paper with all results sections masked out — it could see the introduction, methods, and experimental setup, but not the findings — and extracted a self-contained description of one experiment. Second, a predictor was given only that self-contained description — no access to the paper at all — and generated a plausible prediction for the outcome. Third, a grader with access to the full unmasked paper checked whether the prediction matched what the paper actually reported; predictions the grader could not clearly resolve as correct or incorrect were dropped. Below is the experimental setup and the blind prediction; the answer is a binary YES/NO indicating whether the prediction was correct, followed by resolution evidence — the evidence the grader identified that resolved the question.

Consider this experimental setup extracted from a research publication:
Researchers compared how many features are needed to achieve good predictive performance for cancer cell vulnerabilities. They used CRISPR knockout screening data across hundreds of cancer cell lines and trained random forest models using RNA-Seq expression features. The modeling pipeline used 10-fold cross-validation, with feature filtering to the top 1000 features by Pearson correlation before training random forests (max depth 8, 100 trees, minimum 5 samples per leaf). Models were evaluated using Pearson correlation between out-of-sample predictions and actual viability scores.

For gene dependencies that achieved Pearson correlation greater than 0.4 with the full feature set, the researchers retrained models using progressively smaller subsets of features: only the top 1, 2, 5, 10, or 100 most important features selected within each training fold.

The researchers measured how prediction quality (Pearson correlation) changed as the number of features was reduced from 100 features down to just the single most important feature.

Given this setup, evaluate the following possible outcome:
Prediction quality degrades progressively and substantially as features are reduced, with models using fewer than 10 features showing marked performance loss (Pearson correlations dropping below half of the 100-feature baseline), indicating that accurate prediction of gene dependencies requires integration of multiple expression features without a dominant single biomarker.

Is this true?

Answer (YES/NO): NO